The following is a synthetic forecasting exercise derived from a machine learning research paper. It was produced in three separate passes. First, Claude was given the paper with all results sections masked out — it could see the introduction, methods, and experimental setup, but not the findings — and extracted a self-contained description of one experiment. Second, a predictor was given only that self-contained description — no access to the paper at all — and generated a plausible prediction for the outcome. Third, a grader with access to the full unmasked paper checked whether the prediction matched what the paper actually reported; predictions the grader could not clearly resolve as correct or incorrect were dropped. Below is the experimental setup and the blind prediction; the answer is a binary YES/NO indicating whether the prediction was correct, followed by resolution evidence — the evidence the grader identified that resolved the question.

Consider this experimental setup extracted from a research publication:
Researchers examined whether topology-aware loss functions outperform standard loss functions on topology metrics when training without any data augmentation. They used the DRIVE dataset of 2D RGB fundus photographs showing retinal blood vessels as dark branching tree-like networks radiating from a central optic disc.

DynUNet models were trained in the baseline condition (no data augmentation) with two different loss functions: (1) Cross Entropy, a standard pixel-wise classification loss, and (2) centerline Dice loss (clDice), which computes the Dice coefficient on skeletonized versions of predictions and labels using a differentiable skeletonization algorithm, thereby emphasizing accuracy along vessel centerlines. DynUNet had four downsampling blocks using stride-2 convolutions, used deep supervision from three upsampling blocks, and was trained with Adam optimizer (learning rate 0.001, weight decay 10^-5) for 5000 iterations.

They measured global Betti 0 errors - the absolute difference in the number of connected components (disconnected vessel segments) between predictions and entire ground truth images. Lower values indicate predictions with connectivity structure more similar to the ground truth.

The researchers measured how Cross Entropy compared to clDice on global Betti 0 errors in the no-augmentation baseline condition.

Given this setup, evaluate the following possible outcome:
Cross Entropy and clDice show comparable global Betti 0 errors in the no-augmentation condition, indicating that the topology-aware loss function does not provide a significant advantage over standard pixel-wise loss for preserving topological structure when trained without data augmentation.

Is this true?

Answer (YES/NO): YES